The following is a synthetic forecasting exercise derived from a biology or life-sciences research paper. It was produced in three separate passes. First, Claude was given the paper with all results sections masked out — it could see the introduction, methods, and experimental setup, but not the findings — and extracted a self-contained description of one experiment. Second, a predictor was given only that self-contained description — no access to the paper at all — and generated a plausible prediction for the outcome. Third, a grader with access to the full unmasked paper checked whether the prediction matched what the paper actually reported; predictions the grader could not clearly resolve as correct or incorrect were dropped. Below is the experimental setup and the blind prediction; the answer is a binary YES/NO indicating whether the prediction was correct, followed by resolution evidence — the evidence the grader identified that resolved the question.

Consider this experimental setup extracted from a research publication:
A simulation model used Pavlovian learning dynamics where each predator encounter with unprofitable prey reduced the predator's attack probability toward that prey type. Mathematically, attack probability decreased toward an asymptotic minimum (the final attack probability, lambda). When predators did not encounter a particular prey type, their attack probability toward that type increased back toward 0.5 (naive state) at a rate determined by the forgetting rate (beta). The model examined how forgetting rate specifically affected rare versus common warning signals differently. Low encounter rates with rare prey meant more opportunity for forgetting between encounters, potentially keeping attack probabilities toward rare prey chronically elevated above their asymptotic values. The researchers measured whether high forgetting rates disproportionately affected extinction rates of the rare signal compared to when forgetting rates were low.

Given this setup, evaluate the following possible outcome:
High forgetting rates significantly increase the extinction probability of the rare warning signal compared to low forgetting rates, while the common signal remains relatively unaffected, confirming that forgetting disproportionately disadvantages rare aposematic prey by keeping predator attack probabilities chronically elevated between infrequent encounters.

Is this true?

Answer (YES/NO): YES